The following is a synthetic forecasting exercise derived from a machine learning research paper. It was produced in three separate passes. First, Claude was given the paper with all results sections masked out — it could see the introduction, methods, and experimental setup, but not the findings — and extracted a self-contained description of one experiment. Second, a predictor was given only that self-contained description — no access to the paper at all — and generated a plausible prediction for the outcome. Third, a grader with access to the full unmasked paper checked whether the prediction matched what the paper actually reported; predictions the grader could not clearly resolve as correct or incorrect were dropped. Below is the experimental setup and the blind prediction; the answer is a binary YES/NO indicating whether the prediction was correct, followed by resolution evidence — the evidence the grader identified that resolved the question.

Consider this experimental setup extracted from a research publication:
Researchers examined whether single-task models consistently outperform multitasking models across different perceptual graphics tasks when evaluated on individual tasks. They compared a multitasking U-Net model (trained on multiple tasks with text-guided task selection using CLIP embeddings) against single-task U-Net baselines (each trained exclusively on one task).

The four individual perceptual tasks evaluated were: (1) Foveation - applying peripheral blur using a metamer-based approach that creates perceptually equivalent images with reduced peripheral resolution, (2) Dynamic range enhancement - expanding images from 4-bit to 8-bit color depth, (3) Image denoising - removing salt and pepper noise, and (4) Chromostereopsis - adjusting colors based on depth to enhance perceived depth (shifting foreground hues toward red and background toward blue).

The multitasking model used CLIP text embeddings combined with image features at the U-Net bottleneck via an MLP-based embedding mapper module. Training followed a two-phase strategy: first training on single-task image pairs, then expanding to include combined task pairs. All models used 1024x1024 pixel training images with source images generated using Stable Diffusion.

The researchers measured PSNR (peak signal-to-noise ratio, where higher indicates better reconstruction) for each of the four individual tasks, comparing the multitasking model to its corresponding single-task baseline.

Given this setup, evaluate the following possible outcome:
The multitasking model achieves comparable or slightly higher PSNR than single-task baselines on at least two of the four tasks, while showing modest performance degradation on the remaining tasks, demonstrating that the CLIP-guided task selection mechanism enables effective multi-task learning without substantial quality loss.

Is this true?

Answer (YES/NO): NO